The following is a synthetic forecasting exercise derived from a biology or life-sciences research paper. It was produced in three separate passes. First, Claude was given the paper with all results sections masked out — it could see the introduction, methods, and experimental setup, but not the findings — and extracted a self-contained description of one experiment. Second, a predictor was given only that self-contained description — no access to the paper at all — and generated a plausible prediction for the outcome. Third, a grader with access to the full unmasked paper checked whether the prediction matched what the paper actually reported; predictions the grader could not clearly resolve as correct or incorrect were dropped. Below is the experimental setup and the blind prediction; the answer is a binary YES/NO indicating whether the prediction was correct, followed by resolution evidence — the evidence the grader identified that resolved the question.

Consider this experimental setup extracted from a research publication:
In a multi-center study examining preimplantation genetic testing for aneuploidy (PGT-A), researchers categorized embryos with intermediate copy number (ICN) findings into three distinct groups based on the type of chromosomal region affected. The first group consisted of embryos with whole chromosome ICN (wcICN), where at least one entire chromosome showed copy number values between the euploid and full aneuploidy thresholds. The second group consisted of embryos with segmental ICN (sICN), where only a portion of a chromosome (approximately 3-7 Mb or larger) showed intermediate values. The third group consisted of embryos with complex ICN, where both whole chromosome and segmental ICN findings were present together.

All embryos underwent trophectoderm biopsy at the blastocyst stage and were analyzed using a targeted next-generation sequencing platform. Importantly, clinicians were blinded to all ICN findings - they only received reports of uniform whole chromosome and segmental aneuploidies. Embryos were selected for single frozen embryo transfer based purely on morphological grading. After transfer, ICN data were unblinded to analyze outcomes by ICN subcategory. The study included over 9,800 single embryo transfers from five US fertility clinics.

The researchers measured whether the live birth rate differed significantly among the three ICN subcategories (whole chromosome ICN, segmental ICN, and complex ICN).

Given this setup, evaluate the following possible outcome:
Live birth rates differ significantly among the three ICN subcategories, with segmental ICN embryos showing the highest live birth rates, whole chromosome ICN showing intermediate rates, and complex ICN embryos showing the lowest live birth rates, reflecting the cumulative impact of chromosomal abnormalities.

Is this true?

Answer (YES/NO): NO